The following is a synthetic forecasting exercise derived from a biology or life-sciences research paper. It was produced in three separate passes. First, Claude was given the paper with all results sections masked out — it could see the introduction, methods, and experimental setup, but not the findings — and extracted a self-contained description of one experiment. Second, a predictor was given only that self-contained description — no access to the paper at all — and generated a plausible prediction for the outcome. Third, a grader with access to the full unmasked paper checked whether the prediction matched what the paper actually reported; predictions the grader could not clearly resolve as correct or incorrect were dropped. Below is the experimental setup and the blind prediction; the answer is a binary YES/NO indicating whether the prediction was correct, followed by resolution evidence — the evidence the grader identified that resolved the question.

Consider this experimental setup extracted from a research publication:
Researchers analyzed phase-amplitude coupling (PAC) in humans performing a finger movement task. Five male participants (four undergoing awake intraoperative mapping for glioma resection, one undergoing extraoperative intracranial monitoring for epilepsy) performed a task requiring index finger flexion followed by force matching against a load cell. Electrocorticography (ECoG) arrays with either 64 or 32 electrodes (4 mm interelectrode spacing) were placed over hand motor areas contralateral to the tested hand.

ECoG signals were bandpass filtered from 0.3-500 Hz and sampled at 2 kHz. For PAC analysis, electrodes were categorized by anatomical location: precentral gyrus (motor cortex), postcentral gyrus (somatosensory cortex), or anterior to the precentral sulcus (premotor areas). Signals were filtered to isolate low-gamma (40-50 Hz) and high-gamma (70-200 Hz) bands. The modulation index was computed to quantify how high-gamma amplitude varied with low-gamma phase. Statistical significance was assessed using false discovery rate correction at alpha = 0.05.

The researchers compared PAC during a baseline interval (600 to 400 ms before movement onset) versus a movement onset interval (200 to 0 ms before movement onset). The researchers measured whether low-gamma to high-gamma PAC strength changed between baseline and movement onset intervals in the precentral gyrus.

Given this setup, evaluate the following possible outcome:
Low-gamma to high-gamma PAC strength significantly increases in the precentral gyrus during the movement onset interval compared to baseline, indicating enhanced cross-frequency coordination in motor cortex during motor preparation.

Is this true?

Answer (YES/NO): NO